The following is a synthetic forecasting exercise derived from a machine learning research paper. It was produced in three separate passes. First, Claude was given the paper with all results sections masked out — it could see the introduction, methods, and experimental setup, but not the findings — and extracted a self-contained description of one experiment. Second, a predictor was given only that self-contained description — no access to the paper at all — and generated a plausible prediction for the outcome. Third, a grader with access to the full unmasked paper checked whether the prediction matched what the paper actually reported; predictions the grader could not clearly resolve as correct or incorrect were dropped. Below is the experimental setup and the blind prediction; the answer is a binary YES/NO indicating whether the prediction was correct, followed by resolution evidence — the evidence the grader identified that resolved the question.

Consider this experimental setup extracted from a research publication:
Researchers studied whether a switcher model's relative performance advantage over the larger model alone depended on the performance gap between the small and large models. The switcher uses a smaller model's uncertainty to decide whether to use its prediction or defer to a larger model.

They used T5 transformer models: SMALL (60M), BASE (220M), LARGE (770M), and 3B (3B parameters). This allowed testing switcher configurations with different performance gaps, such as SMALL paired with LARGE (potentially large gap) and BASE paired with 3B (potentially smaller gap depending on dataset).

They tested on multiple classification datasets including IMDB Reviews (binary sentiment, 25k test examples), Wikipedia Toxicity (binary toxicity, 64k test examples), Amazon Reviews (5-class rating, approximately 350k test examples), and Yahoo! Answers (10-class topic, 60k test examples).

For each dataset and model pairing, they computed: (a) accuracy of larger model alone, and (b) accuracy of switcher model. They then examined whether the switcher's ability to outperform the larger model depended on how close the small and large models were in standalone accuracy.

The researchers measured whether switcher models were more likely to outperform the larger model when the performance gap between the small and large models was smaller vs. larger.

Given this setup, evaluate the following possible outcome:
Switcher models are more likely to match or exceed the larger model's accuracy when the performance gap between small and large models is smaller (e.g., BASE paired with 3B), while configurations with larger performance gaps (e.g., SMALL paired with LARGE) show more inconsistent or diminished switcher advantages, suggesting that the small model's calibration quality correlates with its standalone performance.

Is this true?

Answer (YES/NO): YES